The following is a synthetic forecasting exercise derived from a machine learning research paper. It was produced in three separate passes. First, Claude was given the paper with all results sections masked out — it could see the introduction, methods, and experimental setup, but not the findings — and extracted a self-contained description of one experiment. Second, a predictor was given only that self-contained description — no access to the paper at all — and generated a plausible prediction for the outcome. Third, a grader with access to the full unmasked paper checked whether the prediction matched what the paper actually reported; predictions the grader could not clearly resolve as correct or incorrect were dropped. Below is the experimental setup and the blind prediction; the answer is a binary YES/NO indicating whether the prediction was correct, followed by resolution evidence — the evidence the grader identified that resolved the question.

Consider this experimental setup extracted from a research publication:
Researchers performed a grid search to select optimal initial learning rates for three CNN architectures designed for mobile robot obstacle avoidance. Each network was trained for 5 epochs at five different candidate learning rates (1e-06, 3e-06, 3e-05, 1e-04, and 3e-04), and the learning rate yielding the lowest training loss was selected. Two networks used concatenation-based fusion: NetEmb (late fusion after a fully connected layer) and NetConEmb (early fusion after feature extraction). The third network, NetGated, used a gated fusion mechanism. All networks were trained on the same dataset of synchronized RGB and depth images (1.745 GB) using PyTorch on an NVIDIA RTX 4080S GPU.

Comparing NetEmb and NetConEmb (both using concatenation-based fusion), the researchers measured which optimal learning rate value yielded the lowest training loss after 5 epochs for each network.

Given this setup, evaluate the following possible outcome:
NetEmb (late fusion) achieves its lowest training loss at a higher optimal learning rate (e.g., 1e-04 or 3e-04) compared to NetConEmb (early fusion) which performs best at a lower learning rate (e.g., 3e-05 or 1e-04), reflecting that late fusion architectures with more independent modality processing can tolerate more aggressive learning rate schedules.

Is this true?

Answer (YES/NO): NO